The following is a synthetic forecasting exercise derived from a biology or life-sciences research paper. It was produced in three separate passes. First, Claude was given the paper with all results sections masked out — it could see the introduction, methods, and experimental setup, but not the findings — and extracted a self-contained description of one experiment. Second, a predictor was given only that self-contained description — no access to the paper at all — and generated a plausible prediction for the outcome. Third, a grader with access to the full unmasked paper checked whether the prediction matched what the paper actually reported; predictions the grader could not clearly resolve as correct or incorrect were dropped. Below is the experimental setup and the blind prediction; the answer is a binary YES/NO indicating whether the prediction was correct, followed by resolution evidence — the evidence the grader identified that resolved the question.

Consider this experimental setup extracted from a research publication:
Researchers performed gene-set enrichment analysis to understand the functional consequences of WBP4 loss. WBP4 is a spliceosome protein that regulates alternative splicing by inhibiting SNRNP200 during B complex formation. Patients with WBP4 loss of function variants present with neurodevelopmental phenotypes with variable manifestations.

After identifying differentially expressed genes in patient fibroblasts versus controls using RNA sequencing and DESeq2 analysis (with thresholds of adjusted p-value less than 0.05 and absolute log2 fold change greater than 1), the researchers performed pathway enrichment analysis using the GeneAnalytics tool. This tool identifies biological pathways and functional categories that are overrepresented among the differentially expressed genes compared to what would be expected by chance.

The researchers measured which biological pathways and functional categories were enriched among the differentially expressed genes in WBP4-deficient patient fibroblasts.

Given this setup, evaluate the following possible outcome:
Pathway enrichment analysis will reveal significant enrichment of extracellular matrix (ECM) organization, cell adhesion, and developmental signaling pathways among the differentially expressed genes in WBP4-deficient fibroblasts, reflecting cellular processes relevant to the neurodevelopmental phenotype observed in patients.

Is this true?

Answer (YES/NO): NO